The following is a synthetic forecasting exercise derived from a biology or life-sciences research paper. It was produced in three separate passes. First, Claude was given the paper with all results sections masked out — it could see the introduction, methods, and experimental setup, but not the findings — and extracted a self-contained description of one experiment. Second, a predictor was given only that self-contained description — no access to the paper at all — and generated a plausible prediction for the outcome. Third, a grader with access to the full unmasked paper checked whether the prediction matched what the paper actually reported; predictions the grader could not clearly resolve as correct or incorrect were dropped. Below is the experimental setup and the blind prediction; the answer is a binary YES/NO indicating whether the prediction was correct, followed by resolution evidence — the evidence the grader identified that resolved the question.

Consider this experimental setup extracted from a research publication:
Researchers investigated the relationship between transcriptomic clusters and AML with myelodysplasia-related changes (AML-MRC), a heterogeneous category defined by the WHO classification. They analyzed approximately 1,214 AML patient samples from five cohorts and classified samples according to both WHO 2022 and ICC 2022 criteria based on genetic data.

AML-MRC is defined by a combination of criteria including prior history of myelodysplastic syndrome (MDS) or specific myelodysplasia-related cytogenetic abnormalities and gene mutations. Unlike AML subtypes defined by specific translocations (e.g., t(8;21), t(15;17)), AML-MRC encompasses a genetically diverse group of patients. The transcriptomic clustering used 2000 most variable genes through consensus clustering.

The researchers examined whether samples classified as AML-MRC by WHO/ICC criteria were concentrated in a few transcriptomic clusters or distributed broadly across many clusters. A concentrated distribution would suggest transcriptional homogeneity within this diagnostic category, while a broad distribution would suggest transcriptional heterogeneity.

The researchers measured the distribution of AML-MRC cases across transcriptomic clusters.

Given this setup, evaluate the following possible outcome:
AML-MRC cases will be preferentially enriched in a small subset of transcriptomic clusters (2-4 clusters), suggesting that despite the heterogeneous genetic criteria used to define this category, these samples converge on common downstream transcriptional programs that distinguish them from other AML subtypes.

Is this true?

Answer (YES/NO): NO